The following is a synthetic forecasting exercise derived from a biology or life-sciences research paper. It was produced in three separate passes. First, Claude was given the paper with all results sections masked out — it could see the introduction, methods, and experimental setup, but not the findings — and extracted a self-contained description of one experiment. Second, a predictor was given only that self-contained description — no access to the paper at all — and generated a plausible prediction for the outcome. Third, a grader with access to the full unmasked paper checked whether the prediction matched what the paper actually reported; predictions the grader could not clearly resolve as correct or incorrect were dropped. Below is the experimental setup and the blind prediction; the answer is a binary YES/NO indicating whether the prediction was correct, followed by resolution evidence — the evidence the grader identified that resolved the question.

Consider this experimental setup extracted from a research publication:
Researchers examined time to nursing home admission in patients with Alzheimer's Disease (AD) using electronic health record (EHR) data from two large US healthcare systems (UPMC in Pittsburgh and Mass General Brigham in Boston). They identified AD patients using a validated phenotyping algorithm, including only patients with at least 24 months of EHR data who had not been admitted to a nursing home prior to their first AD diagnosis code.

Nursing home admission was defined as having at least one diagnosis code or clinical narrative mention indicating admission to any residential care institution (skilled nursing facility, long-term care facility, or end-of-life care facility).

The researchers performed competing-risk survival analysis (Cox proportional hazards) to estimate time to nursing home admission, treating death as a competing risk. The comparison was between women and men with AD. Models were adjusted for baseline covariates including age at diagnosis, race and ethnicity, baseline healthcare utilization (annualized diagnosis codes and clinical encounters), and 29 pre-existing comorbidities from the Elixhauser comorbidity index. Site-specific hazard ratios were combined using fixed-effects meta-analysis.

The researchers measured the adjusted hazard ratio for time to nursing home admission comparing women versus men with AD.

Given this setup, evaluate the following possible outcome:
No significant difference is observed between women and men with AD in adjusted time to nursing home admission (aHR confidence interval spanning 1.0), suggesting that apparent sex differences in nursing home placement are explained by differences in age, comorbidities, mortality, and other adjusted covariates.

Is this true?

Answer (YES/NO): NO